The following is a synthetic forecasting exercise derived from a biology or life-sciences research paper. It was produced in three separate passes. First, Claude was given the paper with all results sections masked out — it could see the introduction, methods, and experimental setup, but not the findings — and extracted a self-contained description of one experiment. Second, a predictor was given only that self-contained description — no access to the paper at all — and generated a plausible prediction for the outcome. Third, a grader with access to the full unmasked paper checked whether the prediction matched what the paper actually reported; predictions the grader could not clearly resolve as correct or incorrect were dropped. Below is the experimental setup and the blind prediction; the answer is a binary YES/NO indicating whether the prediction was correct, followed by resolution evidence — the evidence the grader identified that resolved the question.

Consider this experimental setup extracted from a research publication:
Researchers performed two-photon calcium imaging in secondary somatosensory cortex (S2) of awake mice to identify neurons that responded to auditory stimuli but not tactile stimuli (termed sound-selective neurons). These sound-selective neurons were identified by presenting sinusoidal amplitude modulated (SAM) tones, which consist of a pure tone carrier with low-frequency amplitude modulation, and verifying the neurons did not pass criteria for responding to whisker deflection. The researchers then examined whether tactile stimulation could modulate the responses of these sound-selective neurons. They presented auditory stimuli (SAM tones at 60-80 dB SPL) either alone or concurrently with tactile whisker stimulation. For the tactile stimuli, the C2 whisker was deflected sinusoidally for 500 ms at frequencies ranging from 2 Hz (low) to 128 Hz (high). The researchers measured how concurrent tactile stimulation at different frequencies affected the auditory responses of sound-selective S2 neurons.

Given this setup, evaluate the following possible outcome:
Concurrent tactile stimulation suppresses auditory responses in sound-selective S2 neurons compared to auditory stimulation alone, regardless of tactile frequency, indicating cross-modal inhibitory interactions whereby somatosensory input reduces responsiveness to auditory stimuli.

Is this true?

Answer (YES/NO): NO